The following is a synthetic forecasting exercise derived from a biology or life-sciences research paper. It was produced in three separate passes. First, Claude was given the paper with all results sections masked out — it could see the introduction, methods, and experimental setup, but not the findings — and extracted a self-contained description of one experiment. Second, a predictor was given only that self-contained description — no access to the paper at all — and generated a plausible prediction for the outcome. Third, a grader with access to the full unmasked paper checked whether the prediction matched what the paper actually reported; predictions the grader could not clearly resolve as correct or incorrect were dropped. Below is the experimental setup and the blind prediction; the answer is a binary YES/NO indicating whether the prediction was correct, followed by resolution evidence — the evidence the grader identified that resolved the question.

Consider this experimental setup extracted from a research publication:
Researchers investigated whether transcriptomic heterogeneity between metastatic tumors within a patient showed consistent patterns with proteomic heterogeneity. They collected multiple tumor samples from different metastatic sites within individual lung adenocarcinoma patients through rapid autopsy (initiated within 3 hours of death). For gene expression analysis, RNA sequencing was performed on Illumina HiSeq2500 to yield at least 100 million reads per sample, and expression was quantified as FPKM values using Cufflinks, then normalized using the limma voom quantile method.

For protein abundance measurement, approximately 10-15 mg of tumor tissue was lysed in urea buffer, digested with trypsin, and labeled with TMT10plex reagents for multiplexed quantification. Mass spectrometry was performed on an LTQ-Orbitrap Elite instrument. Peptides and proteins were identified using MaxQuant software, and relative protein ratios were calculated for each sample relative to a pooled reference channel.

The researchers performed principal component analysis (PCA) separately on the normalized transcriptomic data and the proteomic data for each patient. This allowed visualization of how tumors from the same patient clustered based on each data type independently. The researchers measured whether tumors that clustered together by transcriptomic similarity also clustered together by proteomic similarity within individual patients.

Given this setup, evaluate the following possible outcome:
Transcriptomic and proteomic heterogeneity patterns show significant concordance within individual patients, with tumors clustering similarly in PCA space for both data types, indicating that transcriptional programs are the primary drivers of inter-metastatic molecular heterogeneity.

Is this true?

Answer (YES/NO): NO